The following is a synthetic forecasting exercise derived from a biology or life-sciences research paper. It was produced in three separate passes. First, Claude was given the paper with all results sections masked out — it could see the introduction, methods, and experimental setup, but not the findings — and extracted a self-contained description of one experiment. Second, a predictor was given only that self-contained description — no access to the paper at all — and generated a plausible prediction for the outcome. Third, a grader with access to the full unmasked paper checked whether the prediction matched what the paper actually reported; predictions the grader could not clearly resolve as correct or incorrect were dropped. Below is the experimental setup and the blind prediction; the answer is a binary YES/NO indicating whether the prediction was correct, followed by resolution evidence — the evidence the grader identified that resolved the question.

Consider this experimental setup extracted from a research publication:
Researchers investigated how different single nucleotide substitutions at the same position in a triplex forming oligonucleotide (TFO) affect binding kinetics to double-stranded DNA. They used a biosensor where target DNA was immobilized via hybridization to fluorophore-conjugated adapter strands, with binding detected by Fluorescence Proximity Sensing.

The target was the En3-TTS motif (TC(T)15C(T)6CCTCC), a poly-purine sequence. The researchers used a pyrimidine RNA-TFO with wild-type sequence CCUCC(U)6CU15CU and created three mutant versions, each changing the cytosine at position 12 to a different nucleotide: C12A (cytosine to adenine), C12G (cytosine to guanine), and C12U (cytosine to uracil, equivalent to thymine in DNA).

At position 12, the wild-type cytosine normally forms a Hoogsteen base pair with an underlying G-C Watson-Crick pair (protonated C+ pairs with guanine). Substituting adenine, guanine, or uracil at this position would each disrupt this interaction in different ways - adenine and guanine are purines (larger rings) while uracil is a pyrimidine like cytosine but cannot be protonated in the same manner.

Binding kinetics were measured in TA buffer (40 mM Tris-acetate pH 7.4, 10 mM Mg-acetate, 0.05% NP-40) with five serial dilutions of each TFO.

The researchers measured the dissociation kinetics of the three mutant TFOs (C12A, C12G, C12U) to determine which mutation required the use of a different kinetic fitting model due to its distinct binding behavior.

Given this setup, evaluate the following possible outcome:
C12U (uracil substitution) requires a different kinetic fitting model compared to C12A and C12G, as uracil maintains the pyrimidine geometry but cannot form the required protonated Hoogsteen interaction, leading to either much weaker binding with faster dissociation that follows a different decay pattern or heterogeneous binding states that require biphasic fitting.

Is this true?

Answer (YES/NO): YES